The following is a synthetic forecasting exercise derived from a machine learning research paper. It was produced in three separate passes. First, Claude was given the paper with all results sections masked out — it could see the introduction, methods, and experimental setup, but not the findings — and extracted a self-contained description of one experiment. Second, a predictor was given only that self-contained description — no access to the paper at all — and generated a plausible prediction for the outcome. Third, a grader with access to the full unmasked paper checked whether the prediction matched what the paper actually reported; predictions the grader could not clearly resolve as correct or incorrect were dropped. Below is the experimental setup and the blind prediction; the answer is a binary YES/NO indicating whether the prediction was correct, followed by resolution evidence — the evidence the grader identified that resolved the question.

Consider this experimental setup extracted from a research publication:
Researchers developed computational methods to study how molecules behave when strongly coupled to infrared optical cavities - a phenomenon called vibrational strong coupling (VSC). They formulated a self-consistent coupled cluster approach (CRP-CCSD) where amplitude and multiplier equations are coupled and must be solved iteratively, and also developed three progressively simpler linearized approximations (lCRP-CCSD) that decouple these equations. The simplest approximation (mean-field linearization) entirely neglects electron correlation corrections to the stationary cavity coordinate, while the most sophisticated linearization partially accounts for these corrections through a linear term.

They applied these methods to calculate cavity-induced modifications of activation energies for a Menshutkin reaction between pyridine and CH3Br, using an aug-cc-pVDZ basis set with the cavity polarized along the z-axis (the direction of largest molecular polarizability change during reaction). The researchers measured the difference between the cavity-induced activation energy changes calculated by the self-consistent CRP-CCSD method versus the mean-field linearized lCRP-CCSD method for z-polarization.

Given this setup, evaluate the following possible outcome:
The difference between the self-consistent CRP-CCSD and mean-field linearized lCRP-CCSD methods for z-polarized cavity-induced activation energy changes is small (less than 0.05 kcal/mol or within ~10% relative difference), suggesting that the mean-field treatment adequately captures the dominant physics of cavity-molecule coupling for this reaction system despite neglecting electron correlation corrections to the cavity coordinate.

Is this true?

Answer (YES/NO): YES